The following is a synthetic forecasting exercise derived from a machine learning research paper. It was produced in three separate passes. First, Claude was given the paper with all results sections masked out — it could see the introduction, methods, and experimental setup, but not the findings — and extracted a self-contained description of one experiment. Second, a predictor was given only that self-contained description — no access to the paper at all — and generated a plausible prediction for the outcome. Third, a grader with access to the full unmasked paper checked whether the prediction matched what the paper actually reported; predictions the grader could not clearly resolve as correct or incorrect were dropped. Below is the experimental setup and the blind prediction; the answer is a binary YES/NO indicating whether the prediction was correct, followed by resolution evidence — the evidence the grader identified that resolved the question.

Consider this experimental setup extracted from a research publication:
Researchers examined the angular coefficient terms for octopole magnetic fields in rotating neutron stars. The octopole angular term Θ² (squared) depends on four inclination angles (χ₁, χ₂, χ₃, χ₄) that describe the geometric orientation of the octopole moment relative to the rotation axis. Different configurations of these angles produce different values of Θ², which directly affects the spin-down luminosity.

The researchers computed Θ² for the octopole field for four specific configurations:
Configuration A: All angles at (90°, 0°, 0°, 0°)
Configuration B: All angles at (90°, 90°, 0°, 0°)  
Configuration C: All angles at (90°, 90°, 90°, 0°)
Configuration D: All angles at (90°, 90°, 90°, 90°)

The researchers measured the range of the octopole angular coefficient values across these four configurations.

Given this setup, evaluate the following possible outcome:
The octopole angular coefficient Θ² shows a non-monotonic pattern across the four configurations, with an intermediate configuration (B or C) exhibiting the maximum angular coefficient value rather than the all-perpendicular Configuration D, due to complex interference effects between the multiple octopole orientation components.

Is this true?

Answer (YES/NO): NO